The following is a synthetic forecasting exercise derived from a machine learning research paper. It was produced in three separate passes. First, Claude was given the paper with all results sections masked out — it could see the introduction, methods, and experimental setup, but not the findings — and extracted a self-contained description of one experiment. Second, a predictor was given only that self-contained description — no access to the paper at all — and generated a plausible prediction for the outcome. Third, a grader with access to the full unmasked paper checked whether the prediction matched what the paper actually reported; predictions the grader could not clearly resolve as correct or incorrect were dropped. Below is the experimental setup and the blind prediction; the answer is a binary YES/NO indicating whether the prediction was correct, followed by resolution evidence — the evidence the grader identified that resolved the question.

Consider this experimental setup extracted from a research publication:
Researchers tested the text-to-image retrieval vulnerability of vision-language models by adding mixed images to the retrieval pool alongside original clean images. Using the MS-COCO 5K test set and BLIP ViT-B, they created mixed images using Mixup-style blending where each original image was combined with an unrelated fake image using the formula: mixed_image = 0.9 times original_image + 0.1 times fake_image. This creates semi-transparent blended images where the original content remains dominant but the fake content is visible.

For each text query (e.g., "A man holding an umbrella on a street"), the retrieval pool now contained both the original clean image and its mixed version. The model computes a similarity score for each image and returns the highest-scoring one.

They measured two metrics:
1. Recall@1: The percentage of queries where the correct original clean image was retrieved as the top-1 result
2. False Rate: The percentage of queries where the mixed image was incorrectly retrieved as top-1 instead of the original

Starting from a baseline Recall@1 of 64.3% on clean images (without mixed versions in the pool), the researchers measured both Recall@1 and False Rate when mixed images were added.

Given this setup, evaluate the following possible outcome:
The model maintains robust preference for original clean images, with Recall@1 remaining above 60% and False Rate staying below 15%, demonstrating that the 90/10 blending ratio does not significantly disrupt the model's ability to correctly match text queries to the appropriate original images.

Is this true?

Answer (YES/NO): NO